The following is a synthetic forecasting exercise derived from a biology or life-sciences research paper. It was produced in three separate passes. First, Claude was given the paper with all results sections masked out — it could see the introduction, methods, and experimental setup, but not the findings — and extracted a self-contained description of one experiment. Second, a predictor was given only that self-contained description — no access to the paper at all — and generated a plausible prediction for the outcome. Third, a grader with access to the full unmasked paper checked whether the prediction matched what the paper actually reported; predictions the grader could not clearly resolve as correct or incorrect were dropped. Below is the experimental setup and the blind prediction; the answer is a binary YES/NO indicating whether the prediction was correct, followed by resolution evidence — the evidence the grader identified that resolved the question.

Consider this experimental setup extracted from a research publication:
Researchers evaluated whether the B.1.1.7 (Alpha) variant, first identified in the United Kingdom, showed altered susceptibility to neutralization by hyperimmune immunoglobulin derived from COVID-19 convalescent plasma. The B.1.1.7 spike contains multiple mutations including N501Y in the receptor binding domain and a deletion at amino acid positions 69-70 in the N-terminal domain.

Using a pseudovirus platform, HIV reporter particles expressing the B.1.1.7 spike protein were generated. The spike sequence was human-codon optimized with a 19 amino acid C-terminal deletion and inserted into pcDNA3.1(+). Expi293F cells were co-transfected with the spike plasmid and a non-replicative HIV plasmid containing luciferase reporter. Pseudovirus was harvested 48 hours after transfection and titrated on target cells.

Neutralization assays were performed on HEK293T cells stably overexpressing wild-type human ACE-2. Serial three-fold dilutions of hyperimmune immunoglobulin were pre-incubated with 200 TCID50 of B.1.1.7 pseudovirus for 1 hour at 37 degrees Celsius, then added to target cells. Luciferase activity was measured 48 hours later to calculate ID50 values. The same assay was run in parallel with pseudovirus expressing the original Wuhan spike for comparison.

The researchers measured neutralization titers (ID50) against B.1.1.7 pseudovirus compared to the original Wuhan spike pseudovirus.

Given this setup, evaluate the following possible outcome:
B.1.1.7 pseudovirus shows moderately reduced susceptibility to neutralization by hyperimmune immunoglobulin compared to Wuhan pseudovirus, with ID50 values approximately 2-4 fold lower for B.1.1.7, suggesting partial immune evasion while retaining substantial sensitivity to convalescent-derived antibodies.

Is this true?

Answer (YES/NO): NO